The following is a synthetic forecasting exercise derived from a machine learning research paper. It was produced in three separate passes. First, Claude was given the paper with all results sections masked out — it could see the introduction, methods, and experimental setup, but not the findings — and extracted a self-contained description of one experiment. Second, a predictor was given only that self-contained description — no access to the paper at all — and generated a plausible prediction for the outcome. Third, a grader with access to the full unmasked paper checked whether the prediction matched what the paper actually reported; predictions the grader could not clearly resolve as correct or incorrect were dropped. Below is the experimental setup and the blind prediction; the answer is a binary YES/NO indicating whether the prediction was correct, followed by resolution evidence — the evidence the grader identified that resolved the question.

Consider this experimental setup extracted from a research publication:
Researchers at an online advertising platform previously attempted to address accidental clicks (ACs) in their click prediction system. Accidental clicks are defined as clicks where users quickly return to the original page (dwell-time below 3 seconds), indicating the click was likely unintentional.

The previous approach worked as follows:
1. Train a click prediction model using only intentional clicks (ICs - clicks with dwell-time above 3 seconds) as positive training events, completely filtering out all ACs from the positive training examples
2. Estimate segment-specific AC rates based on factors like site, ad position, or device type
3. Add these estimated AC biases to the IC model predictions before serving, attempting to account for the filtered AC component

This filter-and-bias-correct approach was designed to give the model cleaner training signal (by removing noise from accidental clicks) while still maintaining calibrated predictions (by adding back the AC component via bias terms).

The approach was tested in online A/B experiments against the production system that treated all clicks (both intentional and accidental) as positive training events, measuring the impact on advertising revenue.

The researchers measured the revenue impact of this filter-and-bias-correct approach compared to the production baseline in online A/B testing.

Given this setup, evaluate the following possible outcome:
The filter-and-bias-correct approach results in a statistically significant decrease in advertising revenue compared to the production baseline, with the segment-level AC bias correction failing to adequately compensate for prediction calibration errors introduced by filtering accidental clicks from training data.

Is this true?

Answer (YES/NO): YES